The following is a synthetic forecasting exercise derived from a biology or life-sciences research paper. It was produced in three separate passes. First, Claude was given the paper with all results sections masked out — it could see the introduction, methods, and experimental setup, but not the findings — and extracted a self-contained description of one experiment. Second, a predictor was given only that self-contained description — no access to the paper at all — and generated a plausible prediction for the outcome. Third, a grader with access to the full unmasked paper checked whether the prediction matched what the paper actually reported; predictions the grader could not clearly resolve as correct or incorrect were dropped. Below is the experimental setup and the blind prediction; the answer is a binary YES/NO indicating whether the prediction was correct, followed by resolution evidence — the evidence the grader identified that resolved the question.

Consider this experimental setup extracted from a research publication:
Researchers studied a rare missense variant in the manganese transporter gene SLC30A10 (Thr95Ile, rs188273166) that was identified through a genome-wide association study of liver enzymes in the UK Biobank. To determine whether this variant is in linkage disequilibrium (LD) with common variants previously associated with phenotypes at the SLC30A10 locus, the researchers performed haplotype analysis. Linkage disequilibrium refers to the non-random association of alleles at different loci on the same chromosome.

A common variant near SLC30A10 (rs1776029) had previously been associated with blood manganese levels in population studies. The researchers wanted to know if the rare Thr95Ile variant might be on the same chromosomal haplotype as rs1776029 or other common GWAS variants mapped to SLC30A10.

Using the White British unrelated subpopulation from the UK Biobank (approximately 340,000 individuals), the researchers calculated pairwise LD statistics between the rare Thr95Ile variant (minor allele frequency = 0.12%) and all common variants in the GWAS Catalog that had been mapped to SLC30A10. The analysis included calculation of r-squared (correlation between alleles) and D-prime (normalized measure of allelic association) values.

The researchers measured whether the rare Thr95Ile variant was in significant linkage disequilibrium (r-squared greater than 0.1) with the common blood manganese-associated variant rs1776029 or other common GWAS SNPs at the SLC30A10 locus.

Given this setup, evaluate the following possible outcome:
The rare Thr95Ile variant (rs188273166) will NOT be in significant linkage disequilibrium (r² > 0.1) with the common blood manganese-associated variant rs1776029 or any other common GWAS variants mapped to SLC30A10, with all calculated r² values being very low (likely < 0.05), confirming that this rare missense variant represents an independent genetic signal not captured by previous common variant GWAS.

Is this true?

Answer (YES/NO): NO